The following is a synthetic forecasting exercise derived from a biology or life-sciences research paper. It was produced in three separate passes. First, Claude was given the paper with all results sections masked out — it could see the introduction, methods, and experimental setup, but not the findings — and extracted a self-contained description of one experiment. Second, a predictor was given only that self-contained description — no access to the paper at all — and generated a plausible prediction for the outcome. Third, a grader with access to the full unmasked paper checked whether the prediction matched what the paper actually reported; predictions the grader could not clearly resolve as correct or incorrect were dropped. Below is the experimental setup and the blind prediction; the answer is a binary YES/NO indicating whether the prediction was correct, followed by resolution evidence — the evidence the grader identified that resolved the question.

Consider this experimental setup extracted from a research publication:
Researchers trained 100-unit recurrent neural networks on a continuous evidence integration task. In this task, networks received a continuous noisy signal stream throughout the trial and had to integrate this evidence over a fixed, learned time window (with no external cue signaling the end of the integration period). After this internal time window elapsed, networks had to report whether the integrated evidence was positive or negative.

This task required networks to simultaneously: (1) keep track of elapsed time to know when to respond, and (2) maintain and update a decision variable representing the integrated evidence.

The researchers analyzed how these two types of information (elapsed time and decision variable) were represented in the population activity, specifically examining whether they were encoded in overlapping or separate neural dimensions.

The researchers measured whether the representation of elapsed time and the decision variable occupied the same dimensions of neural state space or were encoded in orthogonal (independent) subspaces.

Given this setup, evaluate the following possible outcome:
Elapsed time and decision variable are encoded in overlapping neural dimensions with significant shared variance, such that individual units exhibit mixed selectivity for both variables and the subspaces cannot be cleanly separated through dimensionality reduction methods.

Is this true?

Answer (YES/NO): YES